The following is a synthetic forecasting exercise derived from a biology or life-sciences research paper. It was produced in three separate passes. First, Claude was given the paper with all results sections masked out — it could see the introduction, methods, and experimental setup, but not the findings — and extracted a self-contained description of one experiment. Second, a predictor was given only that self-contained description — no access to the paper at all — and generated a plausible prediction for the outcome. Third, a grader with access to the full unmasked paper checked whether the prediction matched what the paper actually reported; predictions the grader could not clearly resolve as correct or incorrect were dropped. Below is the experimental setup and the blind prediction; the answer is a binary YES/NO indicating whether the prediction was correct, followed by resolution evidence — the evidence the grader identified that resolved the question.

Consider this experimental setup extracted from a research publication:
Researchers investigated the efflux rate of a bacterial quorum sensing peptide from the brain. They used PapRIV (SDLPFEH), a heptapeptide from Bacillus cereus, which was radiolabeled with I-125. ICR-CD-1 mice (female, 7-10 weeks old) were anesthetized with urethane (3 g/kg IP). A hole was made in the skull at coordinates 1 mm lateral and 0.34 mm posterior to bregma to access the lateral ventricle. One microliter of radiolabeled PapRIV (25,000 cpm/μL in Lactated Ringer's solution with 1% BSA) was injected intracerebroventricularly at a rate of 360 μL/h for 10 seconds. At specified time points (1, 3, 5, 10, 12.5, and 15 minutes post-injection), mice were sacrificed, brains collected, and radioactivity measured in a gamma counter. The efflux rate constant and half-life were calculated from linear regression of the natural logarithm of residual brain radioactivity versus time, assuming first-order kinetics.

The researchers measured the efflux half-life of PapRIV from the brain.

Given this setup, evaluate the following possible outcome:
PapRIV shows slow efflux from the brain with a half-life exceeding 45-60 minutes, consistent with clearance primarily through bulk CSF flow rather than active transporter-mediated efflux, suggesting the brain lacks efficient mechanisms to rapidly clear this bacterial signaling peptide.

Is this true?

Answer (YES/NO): NO